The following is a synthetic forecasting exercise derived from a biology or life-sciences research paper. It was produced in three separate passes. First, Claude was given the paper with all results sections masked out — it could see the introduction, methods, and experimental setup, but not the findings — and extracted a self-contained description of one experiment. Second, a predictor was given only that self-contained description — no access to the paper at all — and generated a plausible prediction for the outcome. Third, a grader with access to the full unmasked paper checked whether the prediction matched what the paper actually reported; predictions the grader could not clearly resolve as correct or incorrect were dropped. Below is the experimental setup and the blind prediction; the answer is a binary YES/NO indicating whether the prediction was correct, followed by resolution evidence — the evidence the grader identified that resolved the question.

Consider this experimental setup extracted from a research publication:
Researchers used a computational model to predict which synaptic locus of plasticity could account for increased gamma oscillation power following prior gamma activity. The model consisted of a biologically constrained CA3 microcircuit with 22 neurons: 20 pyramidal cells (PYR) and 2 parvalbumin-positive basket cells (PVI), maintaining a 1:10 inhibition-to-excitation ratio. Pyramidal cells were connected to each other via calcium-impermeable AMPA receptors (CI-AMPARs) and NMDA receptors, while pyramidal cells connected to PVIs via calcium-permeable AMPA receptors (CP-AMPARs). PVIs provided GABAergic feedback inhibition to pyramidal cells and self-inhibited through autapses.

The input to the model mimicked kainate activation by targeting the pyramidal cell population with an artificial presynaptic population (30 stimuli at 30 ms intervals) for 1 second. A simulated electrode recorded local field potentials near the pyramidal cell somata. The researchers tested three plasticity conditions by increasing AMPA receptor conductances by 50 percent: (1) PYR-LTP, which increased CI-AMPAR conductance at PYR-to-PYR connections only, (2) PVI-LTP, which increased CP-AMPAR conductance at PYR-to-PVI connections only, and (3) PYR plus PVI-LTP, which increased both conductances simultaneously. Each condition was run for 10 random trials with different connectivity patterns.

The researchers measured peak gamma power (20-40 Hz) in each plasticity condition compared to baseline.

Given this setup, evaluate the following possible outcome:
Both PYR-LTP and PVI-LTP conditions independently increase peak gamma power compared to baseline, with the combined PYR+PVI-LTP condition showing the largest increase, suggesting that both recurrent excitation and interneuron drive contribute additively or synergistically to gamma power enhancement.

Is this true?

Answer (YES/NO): NO